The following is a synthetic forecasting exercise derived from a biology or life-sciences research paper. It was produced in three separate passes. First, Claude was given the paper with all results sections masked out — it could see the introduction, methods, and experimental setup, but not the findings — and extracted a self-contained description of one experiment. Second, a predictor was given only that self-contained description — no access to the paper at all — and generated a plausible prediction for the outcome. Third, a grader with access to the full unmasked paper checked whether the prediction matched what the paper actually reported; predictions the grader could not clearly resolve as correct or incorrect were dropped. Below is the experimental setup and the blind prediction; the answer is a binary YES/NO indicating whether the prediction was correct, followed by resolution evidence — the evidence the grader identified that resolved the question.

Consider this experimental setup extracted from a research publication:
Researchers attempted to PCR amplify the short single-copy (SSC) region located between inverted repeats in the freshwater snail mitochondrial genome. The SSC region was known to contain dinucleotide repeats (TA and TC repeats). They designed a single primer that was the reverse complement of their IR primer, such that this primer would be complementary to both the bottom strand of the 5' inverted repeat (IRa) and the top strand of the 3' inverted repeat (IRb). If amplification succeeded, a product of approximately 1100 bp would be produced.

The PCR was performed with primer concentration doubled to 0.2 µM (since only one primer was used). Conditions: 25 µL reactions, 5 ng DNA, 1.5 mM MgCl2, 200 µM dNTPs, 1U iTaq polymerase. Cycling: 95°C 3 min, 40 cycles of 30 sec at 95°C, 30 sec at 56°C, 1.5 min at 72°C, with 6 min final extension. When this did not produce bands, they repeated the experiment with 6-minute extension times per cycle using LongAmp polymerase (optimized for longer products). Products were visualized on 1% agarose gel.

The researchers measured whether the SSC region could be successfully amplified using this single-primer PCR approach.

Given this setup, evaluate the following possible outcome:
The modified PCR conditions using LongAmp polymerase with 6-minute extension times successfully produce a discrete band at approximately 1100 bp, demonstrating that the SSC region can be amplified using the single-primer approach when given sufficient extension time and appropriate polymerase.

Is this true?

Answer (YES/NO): NO